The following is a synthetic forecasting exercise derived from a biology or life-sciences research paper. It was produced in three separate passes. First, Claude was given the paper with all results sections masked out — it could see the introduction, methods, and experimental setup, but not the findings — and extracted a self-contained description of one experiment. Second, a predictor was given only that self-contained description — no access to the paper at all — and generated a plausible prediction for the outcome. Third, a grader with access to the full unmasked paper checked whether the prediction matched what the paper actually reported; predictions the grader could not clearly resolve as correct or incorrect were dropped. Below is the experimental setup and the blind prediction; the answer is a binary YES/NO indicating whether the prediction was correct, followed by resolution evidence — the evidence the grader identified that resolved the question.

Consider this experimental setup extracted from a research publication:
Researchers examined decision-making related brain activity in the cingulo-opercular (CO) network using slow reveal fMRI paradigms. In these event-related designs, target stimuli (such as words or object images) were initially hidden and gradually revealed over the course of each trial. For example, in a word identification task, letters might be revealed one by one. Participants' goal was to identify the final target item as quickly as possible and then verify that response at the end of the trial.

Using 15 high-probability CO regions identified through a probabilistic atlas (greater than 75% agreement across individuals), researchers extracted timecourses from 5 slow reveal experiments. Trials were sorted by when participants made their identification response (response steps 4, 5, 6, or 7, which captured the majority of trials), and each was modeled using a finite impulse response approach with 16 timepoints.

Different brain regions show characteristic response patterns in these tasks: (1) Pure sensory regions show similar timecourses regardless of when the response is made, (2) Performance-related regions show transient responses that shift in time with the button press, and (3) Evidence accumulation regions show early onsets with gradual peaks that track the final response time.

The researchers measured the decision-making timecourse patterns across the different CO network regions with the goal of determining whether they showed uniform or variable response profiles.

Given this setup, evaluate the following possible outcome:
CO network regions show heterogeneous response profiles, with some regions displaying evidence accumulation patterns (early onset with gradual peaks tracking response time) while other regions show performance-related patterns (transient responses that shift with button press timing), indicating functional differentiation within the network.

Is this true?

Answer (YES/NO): NO